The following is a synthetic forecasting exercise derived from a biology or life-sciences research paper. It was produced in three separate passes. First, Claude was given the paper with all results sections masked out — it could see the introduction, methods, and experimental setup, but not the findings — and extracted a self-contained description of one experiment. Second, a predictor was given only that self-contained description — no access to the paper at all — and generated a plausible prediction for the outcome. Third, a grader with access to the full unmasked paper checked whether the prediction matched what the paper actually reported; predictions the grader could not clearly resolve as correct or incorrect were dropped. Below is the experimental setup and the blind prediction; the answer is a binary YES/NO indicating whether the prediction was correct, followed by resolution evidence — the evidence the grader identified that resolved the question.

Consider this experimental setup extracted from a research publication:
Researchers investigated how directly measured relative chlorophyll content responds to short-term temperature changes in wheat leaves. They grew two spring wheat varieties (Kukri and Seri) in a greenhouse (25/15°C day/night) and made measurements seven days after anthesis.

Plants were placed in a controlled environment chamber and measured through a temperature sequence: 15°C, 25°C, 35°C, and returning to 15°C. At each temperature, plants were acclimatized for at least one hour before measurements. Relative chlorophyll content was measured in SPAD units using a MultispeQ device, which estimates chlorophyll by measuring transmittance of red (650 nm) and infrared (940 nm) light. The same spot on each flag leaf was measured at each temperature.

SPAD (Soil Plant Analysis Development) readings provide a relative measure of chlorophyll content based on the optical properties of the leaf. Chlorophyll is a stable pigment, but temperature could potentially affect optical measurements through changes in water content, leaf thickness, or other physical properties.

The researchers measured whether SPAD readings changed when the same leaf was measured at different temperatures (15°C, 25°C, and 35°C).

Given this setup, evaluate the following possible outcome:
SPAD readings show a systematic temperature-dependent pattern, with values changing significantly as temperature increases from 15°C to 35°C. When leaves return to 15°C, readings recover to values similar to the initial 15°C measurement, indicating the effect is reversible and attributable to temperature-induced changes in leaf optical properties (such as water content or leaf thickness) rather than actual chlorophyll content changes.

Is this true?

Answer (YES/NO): NO